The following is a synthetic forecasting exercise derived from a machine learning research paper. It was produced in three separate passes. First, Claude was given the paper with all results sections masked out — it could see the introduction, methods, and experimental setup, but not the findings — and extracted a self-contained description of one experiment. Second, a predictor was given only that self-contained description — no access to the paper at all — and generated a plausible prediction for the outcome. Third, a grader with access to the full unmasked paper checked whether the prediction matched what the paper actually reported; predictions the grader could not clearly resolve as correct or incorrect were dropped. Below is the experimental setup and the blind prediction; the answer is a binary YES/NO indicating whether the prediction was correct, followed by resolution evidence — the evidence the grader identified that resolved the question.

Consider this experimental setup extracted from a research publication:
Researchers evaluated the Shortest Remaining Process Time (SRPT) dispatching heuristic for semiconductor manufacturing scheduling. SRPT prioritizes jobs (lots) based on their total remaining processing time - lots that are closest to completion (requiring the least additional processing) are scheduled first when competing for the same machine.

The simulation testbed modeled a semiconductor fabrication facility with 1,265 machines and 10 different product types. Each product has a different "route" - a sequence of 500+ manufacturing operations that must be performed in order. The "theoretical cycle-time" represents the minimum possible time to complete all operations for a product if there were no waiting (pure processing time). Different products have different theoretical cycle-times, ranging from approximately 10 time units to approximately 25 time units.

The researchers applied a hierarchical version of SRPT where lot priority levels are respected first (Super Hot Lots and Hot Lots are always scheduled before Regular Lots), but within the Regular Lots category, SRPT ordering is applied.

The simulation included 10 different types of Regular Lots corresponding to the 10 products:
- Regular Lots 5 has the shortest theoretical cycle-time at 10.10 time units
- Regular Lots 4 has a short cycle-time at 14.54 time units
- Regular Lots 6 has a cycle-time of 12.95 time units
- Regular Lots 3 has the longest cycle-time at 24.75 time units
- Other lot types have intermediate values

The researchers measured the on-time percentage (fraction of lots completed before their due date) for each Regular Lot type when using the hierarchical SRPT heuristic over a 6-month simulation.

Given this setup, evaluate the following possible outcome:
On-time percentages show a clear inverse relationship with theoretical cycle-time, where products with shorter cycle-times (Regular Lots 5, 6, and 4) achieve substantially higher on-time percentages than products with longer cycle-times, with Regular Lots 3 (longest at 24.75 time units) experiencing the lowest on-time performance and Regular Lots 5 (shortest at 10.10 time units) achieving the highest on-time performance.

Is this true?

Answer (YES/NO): NO